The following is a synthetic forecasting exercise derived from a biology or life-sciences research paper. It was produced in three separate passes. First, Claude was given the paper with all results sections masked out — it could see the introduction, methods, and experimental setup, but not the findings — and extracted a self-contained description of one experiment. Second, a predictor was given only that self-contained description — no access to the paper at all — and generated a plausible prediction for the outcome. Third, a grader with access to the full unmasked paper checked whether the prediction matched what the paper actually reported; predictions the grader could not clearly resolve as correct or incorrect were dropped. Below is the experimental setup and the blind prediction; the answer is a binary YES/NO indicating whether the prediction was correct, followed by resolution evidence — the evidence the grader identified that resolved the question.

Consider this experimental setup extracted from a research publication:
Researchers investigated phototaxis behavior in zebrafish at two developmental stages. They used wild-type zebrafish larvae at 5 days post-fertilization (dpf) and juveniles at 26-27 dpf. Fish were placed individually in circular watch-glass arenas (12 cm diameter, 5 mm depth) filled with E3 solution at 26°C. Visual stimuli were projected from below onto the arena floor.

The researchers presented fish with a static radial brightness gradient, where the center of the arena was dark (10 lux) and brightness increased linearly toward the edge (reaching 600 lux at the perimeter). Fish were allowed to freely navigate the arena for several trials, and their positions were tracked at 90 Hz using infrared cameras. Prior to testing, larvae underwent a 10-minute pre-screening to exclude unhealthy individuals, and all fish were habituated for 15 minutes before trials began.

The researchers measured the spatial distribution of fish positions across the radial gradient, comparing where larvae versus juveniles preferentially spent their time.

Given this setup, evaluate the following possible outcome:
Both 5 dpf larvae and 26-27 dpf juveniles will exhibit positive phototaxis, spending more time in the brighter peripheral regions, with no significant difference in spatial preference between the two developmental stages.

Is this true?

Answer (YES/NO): NO